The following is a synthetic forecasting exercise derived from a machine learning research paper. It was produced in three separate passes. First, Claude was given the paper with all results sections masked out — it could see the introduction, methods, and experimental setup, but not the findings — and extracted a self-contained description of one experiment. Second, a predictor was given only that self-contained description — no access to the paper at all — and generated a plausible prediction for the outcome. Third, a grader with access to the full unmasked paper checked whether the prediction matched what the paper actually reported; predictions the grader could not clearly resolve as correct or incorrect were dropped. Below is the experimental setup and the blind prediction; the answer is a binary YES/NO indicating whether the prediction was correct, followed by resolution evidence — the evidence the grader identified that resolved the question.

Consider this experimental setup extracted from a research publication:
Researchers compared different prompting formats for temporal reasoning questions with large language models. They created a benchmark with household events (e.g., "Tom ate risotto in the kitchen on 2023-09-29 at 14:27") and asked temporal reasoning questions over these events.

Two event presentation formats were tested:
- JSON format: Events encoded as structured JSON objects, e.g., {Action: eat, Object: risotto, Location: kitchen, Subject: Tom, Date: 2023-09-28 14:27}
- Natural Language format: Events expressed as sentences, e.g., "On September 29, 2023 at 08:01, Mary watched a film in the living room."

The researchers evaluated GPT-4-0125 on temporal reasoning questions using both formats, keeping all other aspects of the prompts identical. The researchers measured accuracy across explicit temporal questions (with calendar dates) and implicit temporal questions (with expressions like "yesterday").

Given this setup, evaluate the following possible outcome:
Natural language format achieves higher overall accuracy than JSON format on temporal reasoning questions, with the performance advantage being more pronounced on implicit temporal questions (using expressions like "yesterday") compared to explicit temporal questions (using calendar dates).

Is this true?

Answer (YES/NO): NO